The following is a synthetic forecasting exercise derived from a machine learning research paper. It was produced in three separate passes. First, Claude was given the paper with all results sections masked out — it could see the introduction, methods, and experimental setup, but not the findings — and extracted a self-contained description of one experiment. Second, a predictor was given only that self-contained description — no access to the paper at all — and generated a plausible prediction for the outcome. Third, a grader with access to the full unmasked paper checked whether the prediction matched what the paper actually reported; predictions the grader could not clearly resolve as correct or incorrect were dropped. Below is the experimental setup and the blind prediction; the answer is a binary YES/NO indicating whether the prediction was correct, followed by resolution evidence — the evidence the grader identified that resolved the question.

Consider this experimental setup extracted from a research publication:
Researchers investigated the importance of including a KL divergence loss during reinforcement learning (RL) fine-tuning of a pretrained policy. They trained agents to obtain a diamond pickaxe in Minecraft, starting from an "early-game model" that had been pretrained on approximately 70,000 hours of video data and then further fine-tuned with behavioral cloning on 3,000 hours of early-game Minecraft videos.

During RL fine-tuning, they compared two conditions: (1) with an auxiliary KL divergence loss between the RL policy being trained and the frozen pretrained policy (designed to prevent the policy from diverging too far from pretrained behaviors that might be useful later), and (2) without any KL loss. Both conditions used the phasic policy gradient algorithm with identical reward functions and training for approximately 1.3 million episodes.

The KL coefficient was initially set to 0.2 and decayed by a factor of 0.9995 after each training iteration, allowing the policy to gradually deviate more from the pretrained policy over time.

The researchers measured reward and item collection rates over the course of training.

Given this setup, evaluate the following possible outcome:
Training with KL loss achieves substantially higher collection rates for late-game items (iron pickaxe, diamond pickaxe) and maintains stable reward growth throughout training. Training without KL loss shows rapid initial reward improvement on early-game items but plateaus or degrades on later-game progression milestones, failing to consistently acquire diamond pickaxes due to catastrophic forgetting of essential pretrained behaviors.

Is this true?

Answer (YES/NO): YES